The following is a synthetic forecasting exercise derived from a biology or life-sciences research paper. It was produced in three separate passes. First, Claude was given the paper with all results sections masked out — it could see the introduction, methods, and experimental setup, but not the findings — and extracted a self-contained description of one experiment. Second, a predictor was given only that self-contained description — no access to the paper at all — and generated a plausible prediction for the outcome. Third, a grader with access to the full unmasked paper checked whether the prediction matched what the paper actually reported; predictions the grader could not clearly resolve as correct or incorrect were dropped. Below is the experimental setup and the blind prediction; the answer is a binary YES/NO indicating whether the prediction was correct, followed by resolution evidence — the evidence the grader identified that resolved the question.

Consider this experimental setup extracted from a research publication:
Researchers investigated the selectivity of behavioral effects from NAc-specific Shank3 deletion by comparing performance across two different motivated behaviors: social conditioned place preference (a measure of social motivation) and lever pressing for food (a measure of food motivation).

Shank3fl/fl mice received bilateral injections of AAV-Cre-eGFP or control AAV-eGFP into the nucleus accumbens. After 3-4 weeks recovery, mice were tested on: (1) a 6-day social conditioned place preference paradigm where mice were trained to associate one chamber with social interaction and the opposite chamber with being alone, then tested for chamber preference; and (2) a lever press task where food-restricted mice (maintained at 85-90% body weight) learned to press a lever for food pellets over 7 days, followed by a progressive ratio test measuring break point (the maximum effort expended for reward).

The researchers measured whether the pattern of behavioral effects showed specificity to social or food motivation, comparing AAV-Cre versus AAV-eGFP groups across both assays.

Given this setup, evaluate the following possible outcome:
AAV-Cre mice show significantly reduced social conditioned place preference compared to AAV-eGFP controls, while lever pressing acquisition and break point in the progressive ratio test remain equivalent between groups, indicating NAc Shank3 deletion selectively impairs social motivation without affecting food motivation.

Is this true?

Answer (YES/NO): YES